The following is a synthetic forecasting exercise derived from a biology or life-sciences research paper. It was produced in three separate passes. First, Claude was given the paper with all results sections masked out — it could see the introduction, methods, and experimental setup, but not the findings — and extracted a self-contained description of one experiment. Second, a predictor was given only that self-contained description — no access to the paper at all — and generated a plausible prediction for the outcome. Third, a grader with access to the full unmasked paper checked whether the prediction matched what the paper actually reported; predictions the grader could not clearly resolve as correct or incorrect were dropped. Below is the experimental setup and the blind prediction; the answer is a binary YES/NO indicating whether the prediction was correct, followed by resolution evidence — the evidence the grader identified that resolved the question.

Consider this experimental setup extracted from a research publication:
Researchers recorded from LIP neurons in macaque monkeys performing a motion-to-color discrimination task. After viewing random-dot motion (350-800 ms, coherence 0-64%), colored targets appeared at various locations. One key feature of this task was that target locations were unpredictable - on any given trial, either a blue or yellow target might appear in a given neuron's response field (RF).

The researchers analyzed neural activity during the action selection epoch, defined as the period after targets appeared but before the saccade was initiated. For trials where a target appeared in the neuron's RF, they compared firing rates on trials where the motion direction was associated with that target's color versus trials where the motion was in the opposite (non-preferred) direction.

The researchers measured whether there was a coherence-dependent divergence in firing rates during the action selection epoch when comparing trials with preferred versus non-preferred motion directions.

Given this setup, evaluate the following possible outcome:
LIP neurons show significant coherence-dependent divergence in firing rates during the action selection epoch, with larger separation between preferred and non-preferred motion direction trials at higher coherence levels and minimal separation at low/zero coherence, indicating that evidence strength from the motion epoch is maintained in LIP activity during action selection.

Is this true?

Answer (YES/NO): YES